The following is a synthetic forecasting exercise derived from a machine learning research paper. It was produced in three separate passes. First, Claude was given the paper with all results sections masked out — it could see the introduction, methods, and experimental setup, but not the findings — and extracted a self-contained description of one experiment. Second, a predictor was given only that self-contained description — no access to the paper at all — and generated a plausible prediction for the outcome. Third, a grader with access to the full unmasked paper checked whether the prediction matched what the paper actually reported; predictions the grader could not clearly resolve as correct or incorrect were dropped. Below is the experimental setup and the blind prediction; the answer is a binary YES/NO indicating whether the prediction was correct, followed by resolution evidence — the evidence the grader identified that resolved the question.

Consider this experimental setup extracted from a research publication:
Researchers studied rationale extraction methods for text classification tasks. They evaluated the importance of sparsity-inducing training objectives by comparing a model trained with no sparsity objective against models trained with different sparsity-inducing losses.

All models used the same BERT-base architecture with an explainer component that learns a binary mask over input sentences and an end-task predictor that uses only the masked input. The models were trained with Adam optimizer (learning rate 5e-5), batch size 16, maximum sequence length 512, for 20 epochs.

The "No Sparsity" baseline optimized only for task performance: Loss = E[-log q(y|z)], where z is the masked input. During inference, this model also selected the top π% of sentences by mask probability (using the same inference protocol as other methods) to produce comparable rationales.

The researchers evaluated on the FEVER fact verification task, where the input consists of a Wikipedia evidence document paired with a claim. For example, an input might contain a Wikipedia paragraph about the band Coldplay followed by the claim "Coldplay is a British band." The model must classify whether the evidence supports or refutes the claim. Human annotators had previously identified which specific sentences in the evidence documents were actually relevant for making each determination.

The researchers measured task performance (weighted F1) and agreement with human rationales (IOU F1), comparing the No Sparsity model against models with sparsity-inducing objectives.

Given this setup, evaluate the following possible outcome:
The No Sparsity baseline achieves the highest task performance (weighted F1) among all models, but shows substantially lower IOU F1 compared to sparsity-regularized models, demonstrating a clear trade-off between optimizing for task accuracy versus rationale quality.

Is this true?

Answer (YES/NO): NO